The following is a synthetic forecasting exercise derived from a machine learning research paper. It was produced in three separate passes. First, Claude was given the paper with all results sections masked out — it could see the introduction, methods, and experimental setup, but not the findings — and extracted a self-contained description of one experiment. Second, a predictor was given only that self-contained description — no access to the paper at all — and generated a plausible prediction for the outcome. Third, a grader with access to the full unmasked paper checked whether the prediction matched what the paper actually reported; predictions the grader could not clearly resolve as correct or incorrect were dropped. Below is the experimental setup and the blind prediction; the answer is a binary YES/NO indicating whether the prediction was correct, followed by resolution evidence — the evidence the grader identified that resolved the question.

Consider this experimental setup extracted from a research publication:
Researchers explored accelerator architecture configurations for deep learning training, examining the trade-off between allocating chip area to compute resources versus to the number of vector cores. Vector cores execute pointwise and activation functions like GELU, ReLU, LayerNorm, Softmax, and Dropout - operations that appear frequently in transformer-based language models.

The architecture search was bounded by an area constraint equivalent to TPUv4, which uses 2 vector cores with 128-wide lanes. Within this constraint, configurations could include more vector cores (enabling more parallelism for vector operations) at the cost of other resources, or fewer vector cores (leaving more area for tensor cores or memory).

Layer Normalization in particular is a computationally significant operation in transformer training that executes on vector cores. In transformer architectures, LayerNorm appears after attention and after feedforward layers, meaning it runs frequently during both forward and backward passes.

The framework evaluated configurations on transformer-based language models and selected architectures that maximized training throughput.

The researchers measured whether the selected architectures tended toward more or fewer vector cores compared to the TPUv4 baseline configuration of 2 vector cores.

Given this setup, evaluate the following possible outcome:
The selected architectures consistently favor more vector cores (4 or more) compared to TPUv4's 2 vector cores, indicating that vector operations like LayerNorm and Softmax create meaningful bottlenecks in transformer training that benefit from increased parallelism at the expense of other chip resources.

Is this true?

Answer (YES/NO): YES